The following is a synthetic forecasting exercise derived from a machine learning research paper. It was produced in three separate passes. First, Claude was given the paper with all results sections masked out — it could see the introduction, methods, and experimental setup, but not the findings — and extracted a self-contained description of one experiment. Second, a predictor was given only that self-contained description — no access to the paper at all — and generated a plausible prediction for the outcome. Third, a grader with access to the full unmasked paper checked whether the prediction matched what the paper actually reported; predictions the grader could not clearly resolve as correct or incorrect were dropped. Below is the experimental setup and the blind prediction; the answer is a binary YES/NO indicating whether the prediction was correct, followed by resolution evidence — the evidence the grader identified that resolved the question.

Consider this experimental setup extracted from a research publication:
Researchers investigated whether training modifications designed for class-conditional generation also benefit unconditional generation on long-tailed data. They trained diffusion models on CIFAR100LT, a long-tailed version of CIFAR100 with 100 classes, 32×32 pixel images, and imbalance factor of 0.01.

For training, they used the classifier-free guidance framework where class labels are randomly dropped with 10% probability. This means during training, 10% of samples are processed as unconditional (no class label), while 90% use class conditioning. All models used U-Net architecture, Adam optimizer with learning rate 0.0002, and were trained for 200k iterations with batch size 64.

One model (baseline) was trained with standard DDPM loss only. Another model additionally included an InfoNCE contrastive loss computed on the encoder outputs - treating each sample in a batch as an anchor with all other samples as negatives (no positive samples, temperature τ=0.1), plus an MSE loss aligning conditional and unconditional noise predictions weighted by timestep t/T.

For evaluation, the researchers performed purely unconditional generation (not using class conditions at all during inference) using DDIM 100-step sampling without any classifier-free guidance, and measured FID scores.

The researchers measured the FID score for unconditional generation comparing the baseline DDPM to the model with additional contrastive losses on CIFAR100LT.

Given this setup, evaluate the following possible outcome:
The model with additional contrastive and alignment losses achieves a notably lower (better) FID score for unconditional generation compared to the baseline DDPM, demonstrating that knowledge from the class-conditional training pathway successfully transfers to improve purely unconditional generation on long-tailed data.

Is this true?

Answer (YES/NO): YES